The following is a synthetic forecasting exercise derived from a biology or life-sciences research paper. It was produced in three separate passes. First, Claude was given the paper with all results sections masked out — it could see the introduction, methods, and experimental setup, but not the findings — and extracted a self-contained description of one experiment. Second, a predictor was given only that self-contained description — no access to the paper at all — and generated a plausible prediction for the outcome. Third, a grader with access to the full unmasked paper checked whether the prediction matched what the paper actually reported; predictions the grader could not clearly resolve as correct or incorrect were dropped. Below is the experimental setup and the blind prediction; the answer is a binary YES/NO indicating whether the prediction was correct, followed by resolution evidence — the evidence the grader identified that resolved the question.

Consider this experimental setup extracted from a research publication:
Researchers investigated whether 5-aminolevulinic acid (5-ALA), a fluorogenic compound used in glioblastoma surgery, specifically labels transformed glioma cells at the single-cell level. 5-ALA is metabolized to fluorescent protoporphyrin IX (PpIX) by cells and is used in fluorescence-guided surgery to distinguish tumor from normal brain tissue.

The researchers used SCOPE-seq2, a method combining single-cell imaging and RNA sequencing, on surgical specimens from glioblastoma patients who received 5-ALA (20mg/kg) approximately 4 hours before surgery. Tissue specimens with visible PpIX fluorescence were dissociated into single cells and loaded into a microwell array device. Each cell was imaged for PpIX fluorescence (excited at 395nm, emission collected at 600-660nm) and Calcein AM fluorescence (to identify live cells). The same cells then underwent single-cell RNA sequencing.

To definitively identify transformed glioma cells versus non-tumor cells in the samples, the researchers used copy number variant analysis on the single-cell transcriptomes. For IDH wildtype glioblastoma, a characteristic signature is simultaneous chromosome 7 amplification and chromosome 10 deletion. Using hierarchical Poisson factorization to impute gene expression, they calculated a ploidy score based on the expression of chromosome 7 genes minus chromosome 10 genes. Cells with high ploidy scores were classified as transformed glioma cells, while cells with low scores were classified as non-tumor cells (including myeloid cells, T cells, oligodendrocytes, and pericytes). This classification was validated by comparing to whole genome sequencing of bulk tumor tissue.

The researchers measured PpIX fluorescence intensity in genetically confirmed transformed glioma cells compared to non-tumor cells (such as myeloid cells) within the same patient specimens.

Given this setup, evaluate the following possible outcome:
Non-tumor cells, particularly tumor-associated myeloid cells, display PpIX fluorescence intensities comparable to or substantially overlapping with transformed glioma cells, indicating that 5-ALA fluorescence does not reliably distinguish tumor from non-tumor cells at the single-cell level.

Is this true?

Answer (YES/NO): YES